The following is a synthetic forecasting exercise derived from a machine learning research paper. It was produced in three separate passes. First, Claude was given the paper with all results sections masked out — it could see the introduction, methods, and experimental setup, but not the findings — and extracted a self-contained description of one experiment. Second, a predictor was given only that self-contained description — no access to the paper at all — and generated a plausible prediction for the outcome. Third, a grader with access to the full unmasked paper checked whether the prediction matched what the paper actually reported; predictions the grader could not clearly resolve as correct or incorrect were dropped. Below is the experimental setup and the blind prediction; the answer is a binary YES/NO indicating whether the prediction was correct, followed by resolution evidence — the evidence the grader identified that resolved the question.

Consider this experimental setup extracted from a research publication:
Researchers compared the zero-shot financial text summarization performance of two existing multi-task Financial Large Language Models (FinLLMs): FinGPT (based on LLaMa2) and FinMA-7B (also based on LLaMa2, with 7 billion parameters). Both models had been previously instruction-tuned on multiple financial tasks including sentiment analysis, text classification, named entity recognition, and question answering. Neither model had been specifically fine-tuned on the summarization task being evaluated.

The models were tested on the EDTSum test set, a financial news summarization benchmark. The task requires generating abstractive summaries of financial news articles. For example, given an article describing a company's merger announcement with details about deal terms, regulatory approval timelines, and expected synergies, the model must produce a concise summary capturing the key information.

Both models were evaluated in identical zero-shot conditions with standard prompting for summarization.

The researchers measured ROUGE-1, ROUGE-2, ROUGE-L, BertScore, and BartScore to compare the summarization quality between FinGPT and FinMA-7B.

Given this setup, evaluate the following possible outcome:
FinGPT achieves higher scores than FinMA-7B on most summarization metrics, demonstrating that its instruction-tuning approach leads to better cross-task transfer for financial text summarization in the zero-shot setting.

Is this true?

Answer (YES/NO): NO